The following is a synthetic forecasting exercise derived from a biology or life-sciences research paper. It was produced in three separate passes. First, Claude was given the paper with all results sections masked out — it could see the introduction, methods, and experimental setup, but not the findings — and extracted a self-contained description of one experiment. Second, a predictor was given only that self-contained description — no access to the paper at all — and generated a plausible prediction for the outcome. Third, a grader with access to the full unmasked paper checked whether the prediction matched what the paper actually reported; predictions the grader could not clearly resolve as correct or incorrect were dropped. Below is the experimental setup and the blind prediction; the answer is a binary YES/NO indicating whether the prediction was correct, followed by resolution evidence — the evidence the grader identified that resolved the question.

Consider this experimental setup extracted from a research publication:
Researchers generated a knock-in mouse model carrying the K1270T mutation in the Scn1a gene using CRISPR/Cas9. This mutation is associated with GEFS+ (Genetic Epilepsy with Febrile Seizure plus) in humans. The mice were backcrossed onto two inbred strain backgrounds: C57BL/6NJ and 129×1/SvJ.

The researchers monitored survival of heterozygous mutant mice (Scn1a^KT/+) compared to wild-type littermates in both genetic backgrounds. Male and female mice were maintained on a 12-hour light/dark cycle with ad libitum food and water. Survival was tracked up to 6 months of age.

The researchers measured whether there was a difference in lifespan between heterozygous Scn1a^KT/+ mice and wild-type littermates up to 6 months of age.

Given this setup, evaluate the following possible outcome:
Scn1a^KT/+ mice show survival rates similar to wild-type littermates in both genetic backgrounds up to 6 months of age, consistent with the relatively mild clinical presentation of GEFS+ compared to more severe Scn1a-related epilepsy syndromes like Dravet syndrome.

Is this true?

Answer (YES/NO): YES